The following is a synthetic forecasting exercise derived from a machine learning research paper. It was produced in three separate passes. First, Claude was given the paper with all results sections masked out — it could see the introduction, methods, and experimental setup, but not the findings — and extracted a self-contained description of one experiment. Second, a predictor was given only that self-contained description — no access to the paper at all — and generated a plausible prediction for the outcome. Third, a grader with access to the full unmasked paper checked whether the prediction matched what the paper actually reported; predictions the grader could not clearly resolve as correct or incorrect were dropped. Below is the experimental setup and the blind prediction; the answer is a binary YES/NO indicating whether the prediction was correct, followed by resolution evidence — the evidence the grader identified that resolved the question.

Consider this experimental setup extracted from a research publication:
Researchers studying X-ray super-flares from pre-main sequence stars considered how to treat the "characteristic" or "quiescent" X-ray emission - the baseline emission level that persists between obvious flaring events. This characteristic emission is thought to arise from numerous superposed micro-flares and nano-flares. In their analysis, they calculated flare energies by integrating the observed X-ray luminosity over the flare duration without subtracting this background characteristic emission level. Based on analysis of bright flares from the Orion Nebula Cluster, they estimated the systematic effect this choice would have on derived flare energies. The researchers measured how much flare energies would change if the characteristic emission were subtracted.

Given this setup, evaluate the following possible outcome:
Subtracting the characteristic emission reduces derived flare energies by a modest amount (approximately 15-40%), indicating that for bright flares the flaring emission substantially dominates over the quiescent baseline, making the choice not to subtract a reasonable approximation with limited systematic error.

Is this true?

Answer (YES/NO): YES